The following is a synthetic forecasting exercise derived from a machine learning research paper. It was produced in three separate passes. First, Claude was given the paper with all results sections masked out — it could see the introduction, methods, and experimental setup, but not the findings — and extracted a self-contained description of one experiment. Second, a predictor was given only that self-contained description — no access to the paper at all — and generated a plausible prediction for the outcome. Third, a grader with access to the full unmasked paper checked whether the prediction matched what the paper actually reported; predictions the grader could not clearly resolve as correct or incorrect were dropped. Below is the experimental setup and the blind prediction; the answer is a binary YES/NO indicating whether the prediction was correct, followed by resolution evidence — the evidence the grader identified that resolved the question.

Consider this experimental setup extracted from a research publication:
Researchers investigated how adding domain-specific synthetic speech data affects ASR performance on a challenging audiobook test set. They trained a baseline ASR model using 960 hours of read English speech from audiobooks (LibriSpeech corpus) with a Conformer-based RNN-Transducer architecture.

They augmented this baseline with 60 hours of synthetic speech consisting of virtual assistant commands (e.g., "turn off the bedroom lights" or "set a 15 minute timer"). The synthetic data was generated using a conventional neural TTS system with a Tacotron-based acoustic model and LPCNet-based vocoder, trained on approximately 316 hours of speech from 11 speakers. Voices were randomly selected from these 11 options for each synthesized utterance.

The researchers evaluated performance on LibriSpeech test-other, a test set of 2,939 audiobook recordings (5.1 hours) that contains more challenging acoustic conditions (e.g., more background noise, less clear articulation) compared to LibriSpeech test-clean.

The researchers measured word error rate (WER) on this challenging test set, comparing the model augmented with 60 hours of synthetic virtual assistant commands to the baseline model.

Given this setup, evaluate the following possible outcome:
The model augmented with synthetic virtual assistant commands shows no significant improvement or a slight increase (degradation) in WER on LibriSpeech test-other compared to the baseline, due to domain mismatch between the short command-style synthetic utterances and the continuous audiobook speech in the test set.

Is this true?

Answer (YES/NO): NO